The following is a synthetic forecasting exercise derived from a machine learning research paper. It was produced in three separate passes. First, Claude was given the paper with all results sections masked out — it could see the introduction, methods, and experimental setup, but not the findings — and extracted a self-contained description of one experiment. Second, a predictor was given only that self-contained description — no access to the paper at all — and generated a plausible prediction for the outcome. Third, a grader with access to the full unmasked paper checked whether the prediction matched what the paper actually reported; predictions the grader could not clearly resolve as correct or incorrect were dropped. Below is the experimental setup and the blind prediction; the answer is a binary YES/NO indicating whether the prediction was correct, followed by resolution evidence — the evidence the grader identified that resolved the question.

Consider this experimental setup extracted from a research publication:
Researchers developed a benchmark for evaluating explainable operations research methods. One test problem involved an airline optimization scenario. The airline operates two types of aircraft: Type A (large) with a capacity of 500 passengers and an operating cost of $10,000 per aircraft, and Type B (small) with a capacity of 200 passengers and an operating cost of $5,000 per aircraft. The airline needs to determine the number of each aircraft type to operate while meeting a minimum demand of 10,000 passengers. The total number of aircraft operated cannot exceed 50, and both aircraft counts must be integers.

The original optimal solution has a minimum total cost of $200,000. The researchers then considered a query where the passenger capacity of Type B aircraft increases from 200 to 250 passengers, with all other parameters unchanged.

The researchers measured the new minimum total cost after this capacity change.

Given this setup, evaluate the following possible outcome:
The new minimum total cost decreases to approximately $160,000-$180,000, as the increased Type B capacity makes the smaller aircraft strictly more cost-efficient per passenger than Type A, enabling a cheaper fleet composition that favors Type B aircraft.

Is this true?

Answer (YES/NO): NO